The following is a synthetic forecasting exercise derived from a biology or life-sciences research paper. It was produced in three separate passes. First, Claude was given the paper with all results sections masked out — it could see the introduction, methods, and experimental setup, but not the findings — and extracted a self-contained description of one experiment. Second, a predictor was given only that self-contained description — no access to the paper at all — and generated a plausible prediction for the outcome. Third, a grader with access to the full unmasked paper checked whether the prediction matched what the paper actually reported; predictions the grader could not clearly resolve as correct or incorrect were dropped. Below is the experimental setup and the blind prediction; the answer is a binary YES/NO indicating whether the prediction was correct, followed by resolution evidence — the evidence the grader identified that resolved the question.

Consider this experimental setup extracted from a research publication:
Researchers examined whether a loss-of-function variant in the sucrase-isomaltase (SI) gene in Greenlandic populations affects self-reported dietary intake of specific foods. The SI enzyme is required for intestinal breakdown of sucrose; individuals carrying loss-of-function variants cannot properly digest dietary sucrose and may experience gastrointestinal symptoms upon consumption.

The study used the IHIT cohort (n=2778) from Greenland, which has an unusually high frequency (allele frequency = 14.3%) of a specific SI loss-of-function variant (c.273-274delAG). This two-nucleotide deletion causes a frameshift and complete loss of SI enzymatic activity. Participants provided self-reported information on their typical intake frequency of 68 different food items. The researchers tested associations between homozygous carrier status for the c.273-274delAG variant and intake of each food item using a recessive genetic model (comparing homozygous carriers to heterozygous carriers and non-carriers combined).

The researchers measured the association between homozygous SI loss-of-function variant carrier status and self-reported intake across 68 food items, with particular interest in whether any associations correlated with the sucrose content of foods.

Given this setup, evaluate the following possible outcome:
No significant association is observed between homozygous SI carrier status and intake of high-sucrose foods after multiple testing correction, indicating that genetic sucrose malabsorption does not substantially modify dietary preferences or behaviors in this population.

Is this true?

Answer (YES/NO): NO